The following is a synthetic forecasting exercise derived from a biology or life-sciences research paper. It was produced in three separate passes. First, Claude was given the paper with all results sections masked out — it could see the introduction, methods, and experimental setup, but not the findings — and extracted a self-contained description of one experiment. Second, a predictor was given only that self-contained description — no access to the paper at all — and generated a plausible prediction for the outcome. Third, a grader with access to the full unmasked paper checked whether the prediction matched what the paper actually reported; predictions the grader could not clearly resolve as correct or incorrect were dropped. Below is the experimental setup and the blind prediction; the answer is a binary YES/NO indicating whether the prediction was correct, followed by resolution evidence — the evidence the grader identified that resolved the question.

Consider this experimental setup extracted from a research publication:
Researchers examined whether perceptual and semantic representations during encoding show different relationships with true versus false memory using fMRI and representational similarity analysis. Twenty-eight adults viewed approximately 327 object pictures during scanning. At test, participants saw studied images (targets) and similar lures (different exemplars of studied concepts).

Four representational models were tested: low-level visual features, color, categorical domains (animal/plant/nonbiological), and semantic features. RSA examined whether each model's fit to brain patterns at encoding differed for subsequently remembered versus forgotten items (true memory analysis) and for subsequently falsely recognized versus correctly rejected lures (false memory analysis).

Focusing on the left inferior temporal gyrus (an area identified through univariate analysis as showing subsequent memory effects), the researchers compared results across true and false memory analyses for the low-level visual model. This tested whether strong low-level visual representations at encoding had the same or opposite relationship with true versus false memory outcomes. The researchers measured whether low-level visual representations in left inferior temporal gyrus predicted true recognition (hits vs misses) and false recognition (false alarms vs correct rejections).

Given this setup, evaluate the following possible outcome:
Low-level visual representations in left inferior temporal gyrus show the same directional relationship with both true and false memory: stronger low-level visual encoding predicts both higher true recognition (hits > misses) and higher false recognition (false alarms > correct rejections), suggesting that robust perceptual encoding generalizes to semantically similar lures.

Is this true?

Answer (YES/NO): NO